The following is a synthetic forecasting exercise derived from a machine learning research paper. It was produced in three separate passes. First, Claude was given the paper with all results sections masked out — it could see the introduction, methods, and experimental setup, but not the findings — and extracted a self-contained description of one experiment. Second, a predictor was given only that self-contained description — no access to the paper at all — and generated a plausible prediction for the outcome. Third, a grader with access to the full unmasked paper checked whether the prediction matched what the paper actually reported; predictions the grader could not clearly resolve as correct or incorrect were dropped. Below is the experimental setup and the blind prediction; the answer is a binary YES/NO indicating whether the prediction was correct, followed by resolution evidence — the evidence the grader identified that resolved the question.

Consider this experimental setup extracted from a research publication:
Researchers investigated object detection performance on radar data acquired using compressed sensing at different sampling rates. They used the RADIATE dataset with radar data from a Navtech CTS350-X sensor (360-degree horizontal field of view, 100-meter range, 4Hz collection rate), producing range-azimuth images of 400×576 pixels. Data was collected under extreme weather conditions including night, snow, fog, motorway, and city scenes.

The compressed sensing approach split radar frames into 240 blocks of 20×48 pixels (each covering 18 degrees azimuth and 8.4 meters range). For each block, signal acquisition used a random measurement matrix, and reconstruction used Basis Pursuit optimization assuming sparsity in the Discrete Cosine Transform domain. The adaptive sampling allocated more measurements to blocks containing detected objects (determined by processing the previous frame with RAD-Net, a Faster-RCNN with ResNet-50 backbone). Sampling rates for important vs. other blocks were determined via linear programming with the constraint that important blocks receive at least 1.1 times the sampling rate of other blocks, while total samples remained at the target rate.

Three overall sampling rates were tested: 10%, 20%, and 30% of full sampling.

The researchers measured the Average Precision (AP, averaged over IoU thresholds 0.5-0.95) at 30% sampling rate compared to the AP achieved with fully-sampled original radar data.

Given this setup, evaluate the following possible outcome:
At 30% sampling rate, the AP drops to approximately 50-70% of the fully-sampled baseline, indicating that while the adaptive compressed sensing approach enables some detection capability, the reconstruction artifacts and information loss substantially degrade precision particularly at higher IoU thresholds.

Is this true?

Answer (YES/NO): NO